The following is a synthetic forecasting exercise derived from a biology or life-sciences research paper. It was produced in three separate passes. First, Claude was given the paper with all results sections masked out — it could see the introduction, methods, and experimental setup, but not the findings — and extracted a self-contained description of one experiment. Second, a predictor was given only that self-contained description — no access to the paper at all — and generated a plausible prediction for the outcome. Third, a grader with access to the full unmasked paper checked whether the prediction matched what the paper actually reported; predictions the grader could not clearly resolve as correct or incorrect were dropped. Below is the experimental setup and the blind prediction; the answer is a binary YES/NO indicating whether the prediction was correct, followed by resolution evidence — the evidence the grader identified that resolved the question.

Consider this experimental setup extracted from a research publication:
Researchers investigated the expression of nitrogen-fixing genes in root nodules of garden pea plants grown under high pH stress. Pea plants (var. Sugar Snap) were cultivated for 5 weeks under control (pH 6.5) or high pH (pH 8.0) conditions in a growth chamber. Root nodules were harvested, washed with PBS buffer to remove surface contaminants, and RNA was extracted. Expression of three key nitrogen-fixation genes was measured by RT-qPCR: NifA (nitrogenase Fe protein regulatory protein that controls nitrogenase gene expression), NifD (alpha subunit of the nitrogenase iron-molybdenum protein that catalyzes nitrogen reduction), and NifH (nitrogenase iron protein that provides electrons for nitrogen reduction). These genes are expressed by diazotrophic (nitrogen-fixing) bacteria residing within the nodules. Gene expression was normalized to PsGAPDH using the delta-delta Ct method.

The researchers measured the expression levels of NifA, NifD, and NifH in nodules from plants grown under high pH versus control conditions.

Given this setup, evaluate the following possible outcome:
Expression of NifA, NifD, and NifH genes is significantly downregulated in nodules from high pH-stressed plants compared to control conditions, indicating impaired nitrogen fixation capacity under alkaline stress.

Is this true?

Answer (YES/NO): NO